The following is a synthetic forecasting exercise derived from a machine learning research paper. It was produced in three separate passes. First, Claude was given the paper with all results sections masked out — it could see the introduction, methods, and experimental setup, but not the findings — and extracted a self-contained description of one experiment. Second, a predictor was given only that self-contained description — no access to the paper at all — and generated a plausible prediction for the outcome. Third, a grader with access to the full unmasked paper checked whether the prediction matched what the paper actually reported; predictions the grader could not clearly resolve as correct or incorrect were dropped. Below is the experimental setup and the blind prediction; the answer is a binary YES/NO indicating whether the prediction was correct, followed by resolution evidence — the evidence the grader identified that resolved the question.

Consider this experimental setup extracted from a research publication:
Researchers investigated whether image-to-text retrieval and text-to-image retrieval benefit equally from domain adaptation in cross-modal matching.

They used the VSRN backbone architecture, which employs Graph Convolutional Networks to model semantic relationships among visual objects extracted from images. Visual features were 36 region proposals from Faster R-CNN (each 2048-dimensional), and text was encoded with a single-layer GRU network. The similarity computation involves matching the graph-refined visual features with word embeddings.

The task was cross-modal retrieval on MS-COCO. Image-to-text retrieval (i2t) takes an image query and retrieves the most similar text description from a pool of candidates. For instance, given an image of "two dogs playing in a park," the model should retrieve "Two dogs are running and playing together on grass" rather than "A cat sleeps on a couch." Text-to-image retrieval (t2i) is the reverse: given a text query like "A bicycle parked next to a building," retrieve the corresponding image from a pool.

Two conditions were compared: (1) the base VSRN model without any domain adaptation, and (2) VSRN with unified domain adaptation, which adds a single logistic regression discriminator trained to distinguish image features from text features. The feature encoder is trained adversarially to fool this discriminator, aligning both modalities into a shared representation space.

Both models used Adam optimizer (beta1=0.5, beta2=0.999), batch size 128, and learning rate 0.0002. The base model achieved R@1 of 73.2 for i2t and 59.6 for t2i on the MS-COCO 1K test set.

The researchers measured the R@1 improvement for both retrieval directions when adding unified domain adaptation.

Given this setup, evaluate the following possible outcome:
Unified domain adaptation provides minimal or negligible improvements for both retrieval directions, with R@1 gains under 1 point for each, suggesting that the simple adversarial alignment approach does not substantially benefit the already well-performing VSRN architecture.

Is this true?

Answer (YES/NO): YES